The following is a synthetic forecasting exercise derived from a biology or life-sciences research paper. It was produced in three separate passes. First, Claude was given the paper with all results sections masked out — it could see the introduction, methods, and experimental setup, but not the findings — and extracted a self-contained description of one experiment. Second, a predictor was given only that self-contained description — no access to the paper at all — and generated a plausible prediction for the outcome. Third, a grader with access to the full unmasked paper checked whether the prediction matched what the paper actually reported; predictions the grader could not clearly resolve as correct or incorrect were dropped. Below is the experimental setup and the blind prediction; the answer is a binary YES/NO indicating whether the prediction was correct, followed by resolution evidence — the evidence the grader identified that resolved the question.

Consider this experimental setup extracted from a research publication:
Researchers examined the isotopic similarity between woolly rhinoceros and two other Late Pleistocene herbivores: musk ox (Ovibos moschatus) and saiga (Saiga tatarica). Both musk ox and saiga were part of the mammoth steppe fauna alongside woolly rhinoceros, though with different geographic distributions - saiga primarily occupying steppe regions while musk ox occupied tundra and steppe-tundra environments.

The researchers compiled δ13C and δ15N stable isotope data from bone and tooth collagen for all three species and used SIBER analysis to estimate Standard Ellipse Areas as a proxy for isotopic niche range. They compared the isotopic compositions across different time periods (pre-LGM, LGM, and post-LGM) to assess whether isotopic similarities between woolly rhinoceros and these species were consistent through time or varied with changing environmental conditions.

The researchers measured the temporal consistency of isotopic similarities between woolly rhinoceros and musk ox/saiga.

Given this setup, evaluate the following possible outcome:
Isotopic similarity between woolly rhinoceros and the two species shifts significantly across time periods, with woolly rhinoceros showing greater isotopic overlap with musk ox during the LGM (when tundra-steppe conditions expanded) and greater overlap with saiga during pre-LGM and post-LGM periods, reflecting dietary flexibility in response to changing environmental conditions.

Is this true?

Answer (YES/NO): NO